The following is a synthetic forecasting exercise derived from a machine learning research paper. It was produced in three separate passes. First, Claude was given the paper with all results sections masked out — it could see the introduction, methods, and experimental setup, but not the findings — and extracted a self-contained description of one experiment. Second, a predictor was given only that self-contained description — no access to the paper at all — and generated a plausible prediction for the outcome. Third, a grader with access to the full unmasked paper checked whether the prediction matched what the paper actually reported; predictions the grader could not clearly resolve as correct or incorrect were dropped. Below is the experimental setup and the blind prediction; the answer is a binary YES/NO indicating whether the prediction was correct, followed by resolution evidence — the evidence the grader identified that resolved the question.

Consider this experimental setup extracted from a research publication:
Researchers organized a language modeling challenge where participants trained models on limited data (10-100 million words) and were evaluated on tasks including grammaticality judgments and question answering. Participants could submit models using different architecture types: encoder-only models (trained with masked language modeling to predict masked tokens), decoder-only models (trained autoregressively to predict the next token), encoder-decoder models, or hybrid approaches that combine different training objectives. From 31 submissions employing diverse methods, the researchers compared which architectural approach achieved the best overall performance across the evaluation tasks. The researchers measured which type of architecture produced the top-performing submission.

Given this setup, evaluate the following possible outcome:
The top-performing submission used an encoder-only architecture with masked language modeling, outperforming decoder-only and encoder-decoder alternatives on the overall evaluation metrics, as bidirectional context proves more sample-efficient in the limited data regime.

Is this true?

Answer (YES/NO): NO